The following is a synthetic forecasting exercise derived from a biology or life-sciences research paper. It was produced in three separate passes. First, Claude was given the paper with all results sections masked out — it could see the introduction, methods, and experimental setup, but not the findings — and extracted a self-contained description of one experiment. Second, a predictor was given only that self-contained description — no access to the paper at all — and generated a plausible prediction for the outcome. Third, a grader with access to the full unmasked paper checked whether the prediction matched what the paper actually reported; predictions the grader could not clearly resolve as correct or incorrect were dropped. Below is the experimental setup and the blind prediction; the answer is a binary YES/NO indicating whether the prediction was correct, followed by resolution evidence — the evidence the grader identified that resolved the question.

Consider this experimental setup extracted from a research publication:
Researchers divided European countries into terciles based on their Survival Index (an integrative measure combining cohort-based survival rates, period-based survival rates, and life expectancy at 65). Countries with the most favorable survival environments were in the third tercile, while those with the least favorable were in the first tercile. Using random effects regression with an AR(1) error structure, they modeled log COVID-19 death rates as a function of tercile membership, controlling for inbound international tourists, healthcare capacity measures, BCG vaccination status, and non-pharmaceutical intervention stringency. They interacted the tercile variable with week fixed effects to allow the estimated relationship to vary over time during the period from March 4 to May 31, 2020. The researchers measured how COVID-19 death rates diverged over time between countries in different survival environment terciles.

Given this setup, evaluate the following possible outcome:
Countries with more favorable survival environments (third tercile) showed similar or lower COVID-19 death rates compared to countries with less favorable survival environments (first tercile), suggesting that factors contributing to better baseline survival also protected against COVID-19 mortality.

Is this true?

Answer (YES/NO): NO